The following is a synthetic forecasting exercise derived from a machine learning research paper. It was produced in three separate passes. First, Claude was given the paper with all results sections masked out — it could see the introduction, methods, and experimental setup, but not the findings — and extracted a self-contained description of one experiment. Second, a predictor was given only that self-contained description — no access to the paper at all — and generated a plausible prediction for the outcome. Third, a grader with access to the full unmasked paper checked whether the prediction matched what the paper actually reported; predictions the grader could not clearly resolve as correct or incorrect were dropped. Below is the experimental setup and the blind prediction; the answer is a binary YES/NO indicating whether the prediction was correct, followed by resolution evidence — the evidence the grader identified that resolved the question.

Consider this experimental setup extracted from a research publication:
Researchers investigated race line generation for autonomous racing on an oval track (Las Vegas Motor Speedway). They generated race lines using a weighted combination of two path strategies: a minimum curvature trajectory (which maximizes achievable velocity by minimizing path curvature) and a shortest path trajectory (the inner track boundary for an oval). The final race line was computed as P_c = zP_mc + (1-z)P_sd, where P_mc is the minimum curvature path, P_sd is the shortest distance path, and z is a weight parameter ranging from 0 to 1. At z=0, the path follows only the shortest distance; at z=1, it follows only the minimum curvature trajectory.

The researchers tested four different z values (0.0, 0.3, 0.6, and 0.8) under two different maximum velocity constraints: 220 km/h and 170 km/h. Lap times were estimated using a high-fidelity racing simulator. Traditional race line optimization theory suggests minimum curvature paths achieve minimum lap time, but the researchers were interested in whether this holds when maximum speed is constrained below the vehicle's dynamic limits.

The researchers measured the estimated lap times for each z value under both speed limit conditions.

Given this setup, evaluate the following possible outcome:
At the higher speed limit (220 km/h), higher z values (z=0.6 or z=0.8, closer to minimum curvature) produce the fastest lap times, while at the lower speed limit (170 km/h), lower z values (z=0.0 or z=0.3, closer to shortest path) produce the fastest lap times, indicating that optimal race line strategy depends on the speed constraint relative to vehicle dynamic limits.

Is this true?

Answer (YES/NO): YES